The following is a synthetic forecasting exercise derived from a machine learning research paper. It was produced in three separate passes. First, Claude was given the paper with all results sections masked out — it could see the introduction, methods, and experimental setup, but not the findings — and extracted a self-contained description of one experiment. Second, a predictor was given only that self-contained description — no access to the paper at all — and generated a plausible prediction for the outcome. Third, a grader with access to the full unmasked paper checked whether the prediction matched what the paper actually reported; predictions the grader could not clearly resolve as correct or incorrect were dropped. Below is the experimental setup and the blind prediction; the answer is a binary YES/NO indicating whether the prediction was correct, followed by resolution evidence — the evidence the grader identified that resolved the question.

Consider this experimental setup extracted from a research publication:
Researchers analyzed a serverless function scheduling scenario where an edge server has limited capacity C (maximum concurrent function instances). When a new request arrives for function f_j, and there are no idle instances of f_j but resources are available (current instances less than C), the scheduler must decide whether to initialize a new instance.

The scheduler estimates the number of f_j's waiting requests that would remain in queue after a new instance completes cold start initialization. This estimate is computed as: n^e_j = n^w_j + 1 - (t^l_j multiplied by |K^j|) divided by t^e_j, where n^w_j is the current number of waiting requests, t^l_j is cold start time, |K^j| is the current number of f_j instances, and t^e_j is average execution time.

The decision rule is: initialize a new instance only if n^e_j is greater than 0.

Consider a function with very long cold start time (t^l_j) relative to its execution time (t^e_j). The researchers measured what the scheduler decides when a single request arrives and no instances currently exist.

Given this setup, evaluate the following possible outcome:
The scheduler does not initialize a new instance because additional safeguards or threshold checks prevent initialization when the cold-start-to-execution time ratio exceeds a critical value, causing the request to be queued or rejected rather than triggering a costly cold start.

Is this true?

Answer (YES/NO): NO